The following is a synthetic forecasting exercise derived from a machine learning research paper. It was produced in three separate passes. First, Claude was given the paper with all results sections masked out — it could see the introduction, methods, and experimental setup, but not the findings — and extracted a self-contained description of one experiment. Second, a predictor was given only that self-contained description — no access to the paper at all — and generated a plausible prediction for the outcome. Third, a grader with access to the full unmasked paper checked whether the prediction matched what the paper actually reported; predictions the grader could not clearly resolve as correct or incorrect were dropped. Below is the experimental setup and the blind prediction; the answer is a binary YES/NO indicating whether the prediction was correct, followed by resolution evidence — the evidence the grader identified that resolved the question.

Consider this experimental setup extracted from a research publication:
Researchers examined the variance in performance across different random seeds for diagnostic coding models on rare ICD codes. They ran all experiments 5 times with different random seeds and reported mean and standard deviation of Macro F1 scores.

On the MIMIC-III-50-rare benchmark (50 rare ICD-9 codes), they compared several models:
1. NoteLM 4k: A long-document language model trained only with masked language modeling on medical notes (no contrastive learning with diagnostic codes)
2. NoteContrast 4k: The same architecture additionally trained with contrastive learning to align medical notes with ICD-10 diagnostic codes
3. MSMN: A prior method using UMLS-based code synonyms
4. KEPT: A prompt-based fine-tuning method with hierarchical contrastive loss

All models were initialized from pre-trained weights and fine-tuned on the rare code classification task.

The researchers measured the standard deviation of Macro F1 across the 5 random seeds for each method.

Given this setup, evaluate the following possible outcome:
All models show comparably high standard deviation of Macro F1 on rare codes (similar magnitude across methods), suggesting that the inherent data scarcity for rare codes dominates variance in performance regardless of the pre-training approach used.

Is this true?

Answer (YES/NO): NO